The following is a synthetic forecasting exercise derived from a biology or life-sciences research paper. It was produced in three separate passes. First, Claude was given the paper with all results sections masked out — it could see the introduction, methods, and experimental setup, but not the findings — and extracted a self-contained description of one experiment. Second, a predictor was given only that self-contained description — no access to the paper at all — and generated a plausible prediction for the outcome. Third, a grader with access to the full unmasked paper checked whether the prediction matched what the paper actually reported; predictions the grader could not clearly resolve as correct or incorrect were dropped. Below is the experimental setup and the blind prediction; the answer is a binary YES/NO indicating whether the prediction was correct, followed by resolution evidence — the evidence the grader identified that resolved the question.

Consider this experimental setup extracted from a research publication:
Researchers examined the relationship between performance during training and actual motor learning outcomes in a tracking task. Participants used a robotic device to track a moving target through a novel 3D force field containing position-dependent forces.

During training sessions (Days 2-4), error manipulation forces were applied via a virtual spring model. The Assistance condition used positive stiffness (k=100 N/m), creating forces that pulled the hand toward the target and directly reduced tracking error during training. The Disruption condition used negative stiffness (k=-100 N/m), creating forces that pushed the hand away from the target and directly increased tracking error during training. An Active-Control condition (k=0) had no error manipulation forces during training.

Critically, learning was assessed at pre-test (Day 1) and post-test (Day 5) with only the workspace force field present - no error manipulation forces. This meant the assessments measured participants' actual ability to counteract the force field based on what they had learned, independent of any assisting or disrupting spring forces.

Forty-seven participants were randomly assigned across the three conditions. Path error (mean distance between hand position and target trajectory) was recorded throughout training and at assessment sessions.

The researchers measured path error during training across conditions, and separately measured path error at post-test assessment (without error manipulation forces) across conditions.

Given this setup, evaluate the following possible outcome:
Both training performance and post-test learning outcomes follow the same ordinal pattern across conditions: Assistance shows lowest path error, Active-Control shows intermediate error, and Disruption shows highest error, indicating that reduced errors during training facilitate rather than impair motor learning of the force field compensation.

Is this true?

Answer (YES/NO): NO